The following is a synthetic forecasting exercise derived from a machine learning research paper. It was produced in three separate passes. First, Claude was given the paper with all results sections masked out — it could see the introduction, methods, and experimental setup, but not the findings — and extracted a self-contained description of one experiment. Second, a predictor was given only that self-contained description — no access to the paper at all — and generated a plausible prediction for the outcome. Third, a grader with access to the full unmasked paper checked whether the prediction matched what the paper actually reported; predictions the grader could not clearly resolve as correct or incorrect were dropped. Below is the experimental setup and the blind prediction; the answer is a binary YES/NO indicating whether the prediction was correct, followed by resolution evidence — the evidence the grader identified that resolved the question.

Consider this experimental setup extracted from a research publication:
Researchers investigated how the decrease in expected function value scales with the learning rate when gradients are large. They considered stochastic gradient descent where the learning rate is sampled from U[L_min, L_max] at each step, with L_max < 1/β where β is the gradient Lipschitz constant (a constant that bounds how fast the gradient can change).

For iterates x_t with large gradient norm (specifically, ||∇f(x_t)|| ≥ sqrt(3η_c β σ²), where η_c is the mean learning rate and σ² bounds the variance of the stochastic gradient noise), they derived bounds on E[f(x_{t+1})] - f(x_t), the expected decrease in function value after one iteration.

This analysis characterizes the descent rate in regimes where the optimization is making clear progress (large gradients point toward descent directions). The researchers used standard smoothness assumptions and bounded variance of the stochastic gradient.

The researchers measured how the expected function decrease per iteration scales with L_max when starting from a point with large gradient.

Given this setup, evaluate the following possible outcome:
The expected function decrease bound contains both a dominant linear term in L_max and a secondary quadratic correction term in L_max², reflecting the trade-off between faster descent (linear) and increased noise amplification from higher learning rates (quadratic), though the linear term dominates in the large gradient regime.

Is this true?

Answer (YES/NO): NO